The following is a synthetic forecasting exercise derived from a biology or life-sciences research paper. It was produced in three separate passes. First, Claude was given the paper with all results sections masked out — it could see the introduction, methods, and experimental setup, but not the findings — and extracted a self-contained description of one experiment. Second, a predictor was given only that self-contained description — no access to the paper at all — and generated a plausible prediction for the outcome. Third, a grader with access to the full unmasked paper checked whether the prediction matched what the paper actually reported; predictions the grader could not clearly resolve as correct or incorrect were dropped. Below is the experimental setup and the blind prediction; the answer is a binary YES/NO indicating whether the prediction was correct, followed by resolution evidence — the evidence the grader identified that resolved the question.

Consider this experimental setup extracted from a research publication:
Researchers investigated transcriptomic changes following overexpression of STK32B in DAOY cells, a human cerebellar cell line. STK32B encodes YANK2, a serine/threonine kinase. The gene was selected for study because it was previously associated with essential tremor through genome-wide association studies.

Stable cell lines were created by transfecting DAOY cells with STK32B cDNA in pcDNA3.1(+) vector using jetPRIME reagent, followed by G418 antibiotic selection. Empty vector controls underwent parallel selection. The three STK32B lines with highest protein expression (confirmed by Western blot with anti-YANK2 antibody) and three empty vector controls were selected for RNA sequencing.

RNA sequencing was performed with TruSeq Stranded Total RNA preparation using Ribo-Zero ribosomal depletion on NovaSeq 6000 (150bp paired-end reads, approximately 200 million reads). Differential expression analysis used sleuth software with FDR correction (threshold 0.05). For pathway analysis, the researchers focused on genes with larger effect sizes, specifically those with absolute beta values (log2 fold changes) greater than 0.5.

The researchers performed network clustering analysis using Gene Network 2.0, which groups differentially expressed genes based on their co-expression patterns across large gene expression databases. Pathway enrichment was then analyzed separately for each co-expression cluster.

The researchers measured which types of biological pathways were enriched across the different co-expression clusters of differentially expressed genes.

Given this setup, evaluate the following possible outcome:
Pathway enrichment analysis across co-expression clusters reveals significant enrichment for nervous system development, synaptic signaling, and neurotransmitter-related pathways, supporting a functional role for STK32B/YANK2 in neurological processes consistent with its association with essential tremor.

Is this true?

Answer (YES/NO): NO